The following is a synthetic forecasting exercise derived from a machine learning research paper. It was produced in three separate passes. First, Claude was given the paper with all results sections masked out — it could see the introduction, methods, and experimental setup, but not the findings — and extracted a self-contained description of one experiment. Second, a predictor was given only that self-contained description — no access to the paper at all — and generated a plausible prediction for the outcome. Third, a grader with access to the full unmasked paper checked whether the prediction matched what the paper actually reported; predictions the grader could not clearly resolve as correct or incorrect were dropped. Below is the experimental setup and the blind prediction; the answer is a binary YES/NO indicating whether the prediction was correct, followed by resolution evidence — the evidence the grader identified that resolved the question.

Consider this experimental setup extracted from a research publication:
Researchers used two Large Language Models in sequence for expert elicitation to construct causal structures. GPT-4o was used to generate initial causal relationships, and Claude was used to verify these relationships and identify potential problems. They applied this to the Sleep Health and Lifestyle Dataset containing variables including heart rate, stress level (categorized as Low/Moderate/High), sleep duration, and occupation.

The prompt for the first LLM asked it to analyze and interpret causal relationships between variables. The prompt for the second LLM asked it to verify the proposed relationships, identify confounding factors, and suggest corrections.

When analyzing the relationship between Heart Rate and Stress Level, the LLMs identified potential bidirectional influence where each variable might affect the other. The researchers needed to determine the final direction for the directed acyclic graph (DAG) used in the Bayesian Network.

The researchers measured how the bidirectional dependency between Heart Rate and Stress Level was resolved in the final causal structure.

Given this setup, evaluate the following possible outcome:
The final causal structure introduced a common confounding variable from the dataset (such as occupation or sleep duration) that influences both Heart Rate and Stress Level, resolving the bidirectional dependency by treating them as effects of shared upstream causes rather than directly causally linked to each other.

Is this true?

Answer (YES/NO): NO